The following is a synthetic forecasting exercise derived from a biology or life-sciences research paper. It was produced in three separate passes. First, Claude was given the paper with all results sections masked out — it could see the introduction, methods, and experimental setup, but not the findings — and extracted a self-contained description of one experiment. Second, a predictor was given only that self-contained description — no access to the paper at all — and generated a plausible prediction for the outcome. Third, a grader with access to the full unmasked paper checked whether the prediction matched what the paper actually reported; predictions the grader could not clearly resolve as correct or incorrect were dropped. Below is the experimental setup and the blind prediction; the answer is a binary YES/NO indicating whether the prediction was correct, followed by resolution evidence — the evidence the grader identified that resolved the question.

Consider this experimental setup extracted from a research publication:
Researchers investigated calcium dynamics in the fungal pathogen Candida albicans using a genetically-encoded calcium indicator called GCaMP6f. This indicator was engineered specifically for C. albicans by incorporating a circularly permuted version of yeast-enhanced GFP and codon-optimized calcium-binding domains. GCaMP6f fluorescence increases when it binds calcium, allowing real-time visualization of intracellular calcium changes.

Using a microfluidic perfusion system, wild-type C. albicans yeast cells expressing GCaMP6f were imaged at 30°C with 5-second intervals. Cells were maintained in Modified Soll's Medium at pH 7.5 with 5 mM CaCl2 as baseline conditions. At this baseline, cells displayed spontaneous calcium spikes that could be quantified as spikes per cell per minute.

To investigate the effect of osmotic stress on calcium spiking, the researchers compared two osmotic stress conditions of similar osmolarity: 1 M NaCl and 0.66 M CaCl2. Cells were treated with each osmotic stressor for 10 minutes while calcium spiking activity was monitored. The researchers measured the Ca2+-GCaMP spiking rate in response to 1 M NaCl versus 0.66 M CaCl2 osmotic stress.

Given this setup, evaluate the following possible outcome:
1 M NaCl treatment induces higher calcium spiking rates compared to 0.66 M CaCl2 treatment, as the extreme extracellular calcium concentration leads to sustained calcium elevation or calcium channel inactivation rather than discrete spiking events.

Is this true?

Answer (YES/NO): NO